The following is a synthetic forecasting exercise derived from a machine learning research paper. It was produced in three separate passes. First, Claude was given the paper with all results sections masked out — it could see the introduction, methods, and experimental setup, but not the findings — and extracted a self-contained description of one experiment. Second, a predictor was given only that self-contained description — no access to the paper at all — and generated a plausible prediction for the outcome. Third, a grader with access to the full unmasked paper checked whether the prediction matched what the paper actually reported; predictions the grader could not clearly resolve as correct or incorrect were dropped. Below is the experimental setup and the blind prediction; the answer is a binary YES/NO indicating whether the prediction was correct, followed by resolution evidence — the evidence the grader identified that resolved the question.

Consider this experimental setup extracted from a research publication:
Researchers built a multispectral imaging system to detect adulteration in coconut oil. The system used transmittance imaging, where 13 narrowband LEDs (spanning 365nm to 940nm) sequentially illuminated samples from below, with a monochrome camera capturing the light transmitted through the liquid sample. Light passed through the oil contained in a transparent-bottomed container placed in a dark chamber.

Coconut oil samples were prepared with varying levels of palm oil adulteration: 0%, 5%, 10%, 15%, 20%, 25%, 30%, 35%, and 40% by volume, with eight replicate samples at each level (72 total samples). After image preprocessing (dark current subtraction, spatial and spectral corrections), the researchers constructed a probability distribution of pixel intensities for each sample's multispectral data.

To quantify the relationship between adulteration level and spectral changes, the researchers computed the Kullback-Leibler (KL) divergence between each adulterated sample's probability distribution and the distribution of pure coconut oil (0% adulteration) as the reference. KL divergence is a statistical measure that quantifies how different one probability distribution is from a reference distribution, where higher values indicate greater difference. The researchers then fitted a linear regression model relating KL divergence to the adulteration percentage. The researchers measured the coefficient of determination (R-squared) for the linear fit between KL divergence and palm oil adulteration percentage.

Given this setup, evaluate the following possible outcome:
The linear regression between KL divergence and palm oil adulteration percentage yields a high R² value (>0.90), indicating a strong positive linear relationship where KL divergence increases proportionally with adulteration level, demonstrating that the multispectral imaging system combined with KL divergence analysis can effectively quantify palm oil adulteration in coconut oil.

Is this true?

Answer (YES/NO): YES